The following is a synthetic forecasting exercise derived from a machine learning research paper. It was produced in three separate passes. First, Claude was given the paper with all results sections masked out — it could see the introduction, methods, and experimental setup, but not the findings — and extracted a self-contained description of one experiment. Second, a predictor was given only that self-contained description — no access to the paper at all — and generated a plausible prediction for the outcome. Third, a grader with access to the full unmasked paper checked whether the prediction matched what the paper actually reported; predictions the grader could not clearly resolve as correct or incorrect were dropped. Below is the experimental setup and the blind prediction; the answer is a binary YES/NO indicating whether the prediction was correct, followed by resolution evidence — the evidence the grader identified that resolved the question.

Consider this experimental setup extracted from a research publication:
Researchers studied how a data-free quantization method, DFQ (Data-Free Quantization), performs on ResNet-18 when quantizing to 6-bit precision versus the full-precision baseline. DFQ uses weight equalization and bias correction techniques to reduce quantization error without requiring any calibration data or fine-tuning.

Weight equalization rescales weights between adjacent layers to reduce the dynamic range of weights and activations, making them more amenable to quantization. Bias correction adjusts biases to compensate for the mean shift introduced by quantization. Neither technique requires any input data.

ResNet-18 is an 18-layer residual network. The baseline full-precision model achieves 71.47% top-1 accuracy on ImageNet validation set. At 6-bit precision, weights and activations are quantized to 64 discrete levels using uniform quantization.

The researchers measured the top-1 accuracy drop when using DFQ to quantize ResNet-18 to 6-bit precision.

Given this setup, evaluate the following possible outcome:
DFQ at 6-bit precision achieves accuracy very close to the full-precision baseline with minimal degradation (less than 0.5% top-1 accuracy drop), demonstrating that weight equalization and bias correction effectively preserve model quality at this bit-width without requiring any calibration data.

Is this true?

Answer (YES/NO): NO